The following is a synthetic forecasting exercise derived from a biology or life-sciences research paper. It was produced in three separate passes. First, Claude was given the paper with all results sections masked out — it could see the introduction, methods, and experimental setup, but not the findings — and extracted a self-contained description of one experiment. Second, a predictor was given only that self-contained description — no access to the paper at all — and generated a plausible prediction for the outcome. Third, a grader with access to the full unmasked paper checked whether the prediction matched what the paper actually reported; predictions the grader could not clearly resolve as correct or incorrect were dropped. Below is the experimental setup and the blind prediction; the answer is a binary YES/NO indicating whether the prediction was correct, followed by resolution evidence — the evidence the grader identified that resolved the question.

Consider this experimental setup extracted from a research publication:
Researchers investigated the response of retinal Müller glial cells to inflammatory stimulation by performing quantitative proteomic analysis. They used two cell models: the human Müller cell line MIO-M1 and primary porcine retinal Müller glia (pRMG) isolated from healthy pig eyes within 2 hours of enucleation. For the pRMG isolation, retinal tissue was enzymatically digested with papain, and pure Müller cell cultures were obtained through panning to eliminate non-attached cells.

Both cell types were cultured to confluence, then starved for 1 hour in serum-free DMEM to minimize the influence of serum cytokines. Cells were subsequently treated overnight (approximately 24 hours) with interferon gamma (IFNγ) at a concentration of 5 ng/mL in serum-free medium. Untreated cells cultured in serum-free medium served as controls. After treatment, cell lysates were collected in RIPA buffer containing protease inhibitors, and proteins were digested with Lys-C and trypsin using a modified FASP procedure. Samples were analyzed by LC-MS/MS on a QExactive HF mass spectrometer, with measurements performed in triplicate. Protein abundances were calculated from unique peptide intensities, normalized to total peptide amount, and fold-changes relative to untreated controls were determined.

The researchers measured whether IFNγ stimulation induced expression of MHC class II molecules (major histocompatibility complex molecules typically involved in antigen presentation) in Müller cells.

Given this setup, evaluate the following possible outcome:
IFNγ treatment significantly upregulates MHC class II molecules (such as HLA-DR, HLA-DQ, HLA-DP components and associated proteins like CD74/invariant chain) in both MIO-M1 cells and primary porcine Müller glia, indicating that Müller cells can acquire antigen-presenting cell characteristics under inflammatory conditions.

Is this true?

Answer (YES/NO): YES